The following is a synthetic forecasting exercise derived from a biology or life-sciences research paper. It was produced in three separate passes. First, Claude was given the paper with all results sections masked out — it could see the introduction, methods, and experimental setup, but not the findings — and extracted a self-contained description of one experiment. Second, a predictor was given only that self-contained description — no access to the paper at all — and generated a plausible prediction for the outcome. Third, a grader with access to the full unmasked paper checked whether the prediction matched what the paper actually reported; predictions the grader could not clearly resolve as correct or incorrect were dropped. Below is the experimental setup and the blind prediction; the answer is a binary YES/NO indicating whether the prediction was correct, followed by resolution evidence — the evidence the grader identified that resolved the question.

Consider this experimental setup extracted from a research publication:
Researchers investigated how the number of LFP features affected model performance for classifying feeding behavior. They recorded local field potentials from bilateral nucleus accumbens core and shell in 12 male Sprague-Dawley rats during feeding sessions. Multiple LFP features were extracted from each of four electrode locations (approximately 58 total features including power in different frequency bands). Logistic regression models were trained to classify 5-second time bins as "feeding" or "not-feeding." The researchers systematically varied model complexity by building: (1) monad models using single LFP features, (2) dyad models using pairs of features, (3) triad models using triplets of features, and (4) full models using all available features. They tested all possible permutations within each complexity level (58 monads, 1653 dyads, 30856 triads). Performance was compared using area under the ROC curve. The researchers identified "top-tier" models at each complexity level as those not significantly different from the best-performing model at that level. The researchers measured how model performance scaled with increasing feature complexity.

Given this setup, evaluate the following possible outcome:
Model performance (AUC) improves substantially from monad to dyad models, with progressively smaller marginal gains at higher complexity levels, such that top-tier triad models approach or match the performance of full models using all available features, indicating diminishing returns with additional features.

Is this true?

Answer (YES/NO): NO